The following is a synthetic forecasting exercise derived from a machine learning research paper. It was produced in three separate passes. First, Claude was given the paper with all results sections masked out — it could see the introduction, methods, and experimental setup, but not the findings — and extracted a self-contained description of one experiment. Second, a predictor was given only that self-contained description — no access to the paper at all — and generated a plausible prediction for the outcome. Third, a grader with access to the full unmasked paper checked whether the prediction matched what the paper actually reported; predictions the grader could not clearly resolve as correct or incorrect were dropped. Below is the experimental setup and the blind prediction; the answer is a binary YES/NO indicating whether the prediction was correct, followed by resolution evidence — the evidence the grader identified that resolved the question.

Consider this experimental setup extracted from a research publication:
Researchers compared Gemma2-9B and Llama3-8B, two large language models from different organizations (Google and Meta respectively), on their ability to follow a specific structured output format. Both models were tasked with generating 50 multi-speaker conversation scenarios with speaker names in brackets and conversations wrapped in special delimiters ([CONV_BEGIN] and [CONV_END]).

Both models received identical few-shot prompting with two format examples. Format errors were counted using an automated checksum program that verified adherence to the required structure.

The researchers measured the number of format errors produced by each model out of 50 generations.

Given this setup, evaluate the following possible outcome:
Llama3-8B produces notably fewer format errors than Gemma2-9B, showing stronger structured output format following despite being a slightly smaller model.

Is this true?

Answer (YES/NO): NO